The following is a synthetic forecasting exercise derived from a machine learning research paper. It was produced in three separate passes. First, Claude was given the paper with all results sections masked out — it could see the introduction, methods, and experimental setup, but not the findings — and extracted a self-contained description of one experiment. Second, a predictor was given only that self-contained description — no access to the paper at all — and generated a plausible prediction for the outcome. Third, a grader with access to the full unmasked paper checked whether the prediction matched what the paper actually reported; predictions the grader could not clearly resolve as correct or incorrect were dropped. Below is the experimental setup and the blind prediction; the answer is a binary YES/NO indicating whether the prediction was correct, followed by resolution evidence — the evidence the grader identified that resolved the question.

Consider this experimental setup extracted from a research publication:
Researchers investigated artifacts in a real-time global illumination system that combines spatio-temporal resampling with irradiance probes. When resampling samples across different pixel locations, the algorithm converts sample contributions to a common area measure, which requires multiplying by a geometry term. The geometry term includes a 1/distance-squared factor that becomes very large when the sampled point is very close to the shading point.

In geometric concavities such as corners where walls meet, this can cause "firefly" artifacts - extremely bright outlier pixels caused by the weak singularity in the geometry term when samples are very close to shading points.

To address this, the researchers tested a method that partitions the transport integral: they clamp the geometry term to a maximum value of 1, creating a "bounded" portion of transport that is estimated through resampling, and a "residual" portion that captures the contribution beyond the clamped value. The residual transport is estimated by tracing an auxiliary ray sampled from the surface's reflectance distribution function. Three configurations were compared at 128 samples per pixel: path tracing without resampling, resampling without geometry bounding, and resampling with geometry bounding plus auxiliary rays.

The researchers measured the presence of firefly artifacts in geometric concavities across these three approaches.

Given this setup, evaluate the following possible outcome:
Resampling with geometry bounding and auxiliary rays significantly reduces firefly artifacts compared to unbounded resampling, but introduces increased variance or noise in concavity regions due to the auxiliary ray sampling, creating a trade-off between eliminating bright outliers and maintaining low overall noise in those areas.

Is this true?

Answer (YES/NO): NO